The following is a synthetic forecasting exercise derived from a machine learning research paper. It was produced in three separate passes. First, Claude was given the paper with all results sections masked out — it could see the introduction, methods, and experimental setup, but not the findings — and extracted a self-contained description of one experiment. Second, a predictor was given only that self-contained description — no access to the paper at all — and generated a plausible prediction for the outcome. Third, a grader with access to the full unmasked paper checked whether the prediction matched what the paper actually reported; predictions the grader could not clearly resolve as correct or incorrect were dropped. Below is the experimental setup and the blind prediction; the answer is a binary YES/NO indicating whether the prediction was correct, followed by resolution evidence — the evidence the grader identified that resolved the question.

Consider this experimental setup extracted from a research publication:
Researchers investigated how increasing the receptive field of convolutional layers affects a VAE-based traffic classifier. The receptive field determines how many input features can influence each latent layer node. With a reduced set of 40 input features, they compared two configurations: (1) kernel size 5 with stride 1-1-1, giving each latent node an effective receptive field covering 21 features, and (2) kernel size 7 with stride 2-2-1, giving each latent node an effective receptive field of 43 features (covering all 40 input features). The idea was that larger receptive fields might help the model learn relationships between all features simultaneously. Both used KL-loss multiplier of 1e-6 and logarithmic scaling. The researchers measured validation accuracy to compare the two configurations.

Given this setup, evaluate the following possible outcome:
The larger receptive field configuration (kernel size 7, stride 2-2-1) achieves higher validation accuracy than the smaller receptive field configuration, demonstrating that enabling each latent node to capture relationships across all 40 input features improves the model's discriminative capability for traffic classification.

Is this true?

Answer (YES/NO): NO